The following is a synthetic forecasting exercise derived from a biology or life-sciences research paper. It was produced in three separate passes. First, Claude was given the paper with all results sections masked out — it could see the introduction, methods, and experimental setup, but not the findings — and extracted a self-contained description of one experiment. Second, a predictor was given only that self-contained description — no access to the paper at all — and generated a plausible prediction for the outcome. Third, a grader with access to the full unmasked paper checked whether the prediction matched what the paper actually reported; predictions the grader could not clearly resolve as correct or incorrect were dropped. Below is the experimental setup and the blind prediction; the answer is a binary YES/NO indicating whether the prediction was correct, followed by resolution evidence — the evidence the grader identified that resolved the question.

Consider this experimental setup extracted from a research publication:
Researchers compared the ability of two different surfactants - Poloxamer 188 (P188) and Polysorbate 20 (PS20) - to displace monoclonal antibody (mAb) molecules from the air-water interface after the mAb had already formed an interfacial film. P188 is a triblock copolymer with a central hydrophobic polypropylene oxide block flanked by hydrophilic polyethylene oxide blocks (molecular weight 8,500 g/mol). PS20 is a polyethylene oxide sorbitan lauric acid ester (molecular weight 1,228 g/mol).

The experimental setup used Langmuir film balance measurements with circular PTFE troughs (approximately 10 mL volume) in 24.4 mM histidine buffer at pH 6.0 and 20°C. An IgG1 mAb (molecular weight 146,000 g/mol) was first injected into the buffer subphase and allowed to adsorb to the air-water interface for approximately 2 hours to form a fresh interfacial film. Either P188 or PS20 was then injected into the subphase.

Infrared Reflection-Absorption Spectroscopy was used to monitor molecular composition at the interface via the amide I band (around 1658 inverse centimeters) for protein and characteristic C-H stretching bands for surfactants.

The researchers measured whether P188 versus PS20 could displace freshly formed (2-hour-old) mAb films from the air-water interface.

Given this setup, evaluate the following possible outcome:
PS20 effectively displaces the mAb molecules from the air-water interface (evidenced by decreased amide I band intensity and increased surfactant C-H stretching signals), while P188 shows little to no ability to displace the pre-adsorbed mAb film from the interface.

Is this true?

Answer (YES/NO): YES